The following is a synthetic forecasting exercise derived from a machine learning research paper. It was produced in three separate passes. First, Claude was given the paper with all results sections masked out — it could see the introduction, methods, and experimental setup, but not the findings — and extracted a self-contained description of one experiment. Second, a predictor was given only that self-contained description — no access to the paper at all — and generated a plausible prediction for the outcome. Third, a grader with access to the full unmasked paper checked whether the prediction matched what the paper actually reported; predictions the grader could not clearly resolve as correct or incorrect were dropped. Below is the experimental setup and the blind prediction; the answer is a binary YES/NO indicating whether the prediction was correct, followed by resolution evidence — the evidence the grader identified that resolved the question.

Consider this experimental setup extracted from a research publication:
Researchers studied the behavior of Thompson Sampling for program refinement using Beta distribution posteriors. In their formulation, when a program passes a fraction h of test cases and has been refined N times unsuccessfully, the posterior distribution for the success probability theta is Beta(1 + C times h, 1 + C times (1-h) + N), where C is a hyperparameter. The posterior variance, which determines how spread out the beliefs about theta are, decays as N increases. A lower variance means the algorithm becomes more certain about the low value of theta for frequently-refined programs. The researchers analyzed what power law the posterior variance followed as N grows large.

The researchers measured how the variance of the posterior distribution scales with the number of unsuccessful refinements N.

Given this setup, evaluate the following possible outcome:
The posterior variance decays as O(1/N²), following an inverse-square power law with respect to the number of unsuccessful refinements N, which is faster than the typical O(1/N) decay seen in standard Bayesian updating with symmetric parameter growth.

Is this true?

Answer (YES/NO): NO